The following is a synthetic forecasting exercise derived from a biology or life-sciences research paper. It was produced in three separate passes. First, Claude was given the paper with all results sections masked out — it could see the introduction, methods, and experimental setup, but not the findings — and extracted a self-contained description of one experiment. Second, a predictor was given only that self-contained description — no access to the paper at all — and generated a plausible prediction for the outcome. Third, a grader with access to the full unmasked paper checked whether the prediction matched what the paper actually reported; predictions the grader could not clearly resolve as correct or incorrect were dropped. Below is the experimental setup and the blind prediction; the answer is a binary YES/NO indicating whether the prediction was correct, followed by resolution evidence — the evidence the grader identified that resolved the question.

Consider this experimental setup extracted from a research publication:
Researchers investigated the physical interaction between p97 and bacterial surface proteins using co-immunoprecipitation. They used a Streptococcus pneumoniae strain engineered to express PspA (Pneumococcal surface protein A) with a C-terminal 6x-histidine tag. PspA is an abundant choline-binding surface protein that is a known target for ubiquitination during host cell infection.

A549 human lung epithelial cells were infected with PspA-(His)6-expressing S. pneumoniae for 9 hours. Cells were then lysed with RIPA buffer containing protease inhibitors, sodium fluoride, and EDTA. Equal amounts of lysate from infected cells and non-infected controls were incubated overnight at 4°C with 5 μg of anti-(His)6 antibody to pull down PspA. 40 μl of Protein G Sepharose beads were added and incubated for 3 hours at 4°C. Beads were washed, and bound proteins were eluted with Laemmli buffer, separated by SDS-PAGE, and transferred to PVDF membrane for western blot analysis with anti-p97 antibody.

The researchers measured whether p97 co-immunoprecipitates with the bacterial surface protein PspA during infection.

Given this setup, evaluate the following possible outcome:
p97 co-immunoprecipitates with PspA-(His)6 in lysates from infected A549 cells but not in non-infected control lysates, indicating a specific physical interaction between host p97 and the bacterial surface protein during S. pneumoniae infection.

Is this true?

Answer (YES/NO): YES